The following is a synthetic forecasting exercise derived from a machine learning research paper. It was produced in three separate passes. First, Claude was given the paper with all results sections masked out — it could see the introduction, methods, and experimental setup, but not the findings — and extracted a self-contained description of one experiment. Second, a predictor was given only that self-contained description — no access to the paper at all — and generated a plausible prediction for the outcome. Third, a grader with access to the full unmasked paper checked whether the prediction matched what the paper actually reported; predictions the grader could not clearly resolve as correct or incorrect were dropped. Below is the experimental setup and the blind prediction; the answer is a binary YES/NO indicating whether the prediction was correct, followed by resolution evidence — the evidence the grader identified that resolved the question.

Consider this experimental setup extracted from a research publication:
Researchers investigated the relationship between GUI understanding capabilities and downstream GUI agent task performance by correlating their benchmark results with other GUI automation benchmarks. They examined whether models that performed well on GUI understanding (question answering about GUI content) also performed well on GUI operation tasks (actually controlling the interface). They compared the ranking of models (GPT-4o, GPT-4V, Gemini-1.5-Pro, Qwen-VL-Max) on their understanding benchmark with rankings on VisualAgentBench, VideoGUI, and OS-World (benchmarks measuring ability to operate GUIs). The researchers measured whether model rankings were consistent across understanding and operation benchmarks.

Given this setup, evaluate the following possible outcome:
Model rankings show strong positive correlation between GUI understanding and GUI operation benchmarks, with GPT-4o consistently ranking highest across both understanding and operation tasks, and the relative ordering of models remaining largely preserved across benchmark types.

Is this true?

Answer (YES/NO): NO